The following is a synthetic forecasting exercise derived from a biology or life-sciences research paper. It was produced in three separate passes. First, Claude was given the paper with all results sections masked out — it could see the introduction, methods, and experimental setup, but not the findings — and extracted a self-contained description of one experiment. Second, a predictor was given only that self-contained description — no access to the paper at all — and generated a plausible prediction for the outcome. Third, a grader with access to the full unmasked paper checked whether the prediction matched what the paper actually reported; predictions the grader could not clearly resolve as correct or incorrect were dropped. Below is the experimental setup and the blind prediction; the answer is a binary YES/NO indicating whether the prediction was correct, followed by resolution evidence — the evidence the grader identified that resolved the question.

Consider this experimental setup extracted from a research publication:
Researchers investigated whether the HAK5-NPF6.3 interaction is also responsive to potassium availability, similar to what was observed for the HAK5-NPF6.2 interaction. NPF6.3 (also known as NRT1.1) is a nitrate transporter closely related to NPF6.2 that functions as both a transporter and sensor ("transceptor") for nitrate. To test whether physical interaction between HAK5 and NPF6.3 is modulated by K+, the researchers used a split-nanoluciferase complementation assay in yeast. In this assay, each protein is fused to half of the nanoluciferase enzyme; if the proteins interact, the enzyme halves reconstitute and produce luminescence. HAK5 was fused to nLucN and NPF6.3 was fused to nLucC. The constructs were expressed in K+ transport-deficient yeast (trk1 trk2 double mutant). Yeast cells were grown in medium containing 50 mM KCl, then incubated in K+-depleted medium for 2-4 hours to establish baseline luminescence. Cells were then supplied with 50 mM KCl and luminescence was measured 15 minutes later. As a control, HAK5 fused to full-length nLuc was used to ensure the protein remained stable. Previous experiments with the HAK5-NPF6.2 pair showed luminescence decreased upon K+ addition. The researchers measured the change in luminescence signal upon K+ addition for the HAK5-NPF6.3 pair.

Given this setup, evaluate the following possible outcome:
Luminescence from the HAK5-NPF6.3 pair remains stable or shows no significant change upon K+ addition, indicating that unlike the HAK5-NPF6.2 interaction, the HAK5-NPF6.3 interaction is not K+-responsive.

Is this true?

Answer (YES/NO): NO